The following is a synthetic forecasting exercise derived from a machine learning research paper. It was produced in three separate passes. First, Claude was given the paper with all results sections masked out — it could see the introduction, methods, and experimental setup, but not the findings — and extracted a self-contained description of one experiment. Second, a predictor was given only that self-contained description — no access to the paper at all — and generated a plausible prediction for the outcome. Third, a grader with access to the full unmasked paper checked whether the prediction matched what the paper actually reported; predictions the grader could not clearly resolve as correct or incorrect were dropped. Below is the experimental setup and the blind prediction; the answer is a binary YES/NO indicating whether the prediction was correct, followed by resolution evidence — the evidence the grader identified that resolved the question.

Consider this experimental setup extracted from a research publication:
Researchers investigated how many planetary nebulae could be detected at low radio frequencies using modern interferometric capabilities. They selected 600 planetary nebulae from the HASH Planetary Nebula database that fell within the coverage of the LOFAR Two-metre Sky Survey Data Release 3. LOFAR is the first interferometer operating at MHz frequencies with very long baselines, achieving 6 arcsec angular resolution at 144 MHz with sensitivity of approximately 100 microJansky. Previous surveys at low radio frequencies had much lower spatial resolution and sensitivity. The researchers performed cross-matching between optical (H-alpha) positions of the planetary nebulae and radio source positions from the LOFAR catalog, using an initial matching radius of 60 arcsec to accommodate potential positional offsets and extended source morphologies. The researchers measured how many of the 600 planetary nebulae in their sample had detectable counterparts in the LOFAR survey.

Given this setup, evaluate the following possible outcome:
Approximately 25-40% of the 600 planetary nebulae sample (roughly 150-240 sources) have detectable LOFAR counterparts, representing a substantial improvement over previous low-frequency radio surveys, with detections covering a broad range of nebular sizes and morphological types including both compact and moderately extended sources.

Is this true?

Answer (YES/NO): NO